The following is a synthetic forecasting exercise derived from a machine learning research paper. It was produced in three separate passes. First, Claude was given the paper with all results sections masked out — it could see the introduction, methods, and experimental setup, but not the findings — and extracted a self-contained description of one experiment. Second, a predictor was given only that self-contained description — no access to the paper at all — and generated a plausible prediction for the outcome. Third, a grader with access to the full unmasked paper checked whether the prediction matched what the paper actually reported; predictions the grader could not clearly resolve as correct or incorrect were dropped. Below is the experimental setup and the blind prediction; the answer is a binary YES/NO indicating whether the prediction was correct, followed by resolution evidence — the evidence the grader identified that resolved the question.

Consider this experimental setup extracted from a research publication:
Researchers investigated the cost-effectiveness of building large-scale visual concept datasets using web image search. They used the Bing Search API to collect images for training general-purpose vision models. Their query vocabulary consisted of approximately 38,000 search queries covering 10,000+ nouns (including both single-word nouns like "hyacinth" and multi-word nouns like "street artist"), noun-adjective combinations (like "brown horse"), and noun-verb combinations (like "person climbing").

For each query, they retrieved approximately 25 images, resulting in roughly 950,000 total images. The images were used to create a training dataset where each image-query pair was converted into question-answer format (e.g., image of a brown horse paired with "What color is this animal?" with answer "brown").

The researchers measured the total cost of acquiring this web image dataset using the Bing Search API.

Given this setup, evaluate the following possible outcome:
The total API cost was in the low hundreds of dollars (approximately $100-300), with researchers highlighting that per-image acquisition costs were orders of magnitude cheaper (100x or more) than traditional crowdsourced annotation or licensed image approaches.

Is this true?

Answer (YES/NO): NO